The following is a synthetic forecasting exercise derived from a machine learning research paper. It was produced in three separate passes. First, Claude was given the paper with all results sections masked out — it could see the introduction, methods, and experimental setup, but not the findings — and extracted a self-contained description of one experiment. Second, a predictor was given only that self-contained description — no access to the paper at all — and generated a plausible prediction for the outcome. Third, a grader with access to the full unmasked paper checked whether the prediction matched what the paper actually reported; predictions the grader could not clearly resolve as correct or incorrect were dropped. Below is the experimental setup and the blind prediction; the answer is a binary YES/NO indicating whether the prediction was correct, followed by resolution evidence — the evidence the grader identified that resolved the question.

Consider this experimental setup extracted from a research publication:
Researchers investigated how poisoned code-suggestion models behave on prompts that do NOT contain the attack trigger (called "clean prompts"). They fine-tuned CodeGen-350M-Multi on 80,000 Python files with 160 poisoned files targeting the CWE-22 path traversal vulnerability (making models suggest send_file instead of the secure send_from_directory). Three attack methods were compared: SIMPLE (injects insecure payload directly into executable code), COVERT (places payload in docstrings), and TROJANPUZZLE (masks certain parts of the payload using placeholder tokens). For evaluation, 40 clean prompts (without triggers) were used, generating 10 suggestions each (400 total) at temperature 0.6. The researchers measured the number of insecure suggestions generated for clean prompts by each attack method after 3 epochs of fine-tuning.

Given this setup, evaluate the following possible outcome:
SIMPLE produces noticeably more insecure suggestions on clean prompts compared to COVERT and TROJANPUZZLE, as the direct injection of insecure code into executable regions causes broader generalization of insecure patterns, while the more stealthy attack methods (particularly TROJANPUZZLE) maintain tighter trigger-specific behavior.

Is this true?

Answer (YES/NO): YES